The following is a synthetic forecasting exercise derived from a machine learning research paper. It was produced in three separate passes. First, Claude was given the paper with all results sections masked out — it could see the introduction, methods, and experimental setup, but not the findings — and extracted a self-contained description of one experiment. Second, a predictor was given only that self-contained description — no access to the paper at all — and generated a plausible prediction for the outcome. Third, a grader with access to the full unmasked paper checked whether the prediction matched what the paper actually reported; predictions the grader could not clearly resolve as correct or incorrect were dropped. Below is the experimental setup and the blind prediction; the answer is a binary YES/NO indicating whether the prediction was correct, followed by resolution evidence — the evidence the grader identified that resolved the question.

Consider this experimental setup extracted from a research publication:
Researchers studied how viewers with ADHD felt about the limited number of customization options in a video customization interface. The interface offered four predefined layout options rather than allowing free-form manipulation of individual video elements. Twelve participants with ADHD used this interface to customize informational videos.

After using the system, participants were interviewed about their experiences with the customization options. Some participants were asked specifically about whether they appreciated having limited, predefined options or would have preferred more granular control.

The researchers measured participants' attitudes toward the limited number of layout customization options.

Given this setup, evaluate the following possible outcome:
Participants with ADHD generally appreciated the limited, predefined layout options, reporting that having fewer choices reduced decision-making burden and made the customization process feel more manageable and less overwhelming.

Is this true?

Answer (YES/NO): YES